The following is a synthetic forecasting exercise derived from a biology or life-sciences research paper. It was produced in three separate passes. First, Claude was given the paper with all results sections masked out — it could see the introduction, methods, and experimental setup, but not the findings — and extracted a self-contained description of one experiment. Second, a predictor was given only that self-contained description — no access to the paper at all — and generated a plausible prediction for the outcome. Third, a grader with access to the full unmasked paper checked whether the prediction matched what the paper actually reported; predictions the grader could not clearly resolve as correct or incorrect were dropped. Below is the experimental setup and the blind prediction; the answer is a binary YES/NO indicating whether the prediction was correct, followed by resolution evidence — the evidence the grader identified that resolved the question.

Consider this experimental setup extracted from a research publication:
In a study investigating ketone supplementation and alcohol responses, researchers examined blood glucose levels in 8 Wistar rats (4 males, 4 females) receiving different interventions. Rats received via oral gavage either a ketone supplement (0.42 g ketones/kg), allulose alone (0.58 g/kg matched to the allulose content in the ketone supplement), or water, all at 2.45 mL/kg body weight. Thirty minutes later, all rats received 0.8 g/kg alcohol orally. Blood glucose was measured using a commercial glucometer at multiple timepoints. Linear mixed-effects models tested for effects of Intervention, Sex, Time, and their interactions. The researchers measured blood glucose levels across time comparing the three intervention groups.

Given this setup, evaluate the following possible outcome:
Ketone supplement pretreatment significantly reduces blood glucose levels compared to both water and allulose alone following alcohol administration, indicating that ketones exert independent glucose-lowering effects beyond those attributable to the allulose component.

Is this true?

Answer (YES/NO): NO